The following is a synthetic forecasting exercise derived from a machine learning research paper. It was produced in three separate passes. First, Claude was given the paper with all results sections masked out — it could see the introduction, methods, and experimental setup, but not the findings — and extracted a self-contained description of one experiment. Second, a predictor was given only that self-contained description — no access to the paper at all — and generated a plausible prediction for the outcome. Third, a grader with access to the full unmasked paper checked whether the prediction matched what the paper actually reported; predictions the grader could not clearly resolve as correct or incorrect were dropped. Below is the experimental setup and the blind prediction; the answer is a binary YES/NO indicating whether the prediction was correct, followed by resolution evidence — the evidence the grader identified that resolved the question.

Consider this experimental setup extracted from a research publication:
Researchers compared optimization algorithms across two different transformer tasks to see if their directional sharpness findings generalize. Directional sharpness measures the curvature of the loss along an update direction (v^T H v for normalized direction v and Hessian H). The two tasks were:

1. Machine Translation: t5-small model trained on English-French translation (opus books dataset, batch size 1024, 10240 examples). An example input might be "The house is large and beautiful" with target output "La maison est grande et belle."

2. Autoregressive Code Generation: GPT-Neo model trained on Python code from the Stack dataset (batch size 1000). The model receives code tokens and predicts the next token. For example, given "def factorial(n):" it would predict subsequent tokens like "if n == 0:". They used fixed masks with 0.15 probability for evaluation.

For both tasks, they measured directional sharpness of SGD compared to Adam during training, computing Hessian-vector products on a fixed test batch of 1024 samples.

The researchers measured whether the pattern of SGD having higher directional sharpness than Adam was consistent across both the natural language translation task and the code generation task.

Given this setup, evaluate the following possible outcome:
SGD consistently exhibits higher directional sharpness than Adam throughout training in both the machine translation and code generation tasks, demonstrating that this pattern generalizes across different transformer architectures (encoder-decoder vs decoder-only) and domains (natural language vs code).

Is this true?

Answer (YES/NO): YES